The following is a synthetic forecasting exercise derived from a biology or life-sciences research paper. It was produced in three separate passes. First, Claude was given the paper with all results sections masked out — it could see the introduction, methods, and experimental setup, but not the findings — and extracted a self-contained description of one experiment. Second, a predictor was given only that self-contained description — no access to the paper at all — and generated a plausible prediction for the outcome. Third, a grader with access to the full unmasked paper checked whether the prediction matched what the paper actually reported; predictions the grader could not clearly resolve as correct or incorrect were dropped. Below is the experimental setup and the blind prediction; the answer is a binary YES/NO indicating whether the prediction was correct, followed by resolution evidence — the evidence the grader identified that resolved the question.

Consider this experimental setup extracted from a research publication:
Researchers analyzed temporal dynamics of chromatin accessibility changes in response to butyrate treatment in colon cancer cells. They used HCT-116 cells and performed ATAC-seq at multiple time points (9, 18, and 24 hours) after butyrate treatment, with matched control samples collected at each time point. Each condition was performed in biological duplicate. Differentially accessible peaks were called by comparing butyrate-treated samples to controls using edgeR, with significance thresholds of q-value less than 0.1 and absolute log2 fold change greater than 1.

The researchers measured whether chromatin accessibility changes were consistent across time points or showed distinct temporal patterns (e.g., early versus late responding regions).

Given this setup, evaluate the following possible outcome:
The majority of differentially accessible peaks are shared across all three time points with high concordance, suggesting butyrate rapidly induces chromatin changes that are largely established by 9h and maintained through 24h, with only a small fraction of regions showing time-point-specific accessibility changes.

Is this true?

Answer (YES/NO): NO